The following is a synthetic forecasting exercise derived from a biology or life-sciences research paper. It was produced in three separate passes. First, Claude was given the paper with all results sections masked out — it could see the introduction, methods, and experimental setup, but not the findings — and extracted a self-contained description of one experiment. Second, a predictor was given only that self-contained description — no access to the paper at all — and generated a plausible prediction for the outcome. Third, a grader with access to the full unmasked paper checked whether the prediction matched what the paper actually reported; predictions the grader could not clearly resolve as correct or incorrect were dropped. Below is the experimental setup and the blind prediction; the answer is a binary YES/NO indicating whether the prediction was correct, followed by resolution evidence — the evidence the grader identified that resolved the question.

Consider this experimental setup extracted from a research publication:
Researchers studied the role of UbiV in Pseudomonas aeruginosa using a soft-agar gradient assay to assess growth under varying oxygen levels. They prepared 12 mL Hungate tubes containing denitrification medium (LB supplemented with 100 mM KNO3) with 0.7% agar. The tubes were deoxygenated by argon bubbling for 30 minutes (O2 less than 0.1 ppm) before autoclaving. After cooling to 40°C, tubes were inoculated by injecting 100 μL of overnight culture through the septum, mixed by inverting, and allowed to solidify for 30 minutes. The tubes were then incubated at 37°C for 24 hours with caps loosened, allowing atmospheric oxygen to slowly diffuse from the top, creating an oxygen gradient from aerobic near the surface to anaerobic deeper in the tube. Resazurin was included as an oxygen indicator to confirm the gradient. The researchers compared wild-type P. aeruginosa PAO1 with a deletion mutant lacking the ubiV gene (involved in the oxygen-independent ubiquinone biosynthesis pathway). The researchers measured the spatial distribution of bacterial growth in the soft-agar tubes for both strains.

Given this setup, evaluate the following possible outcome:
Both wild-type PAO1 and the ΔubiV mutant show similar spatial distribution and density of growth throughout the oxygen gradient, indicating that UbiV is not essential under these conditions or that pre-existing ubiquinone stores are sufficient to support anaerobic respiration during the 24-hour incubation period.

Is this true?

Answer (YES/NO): NO